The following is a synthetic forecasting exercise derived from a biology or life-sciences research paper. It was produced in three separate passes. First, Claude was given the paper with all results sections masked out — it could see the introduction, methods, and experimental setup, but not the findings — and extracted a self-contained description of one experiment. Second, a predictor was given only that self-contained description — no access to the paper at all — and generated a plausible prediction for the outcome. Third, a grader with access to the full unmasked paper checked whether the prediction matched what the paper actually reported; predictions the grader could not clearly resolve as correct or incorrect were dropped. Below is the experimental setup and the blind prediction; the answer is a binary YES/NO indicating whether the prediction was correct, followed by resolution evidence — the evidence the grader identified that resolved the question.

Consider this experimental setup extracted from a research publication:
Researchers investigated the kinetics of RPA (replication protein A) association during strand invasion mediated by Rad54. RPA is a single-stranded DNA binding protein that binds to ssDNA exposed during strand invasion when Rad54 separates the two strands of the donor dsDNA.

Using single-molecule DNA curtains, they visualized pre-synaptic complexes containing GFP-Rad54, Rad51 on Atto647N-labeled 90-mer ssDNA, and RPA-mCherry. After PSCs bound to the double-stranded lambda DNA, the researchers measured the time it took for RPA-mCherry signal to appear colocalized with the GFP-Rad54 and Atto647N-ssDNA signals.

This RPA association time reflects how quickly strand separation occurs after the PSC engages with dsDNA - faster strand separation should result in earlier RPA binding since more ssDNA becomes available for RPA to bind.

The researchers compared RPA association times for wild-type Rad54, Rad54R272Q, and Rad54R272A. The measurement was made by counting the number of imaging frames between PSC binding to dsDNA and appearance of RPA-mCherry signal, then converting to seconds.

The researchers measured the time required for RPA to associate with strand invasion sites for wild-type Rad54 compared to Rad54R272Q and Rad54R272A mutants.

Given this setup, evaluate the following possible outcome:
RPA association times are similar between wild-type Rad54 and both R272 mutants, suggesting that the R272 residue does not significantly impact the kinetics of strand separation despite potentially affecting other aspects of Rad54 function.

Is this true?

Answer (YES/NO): NO